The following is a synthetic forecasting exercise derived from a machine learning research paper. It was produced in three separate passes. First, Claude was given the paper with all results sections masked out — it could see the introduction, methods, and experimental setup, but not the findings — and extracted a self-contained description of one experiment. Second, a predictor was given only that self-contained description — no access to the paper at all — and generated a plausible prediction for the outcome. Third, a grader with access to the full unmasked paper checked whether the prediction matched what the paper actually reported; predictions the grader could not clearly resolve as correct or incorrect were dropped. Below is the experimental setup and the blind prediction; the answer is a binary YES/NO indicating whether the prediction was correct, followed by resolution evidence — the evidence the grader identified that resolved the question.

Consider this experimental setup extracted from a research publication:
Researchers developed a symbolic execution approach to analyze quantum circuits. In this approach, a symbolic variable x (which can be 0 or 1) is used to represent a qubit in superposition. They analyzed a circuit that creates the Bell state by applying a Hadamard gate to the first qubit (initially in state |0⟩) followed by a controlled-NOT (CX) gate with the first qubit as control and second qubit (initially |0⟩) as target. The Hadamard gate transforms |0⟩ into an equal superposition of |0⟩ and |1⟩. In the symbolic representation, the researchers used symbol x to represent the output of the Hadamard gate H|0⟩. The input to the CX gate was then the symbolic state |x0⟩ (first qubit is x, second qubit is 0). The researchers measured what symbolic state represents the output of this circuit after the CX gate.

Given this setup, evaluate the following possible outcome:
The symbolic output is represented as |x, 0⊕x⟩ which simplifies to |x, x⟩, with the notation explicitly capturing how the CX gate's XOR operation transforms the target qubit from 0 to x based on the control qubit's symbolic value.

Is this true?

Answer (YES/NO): NO